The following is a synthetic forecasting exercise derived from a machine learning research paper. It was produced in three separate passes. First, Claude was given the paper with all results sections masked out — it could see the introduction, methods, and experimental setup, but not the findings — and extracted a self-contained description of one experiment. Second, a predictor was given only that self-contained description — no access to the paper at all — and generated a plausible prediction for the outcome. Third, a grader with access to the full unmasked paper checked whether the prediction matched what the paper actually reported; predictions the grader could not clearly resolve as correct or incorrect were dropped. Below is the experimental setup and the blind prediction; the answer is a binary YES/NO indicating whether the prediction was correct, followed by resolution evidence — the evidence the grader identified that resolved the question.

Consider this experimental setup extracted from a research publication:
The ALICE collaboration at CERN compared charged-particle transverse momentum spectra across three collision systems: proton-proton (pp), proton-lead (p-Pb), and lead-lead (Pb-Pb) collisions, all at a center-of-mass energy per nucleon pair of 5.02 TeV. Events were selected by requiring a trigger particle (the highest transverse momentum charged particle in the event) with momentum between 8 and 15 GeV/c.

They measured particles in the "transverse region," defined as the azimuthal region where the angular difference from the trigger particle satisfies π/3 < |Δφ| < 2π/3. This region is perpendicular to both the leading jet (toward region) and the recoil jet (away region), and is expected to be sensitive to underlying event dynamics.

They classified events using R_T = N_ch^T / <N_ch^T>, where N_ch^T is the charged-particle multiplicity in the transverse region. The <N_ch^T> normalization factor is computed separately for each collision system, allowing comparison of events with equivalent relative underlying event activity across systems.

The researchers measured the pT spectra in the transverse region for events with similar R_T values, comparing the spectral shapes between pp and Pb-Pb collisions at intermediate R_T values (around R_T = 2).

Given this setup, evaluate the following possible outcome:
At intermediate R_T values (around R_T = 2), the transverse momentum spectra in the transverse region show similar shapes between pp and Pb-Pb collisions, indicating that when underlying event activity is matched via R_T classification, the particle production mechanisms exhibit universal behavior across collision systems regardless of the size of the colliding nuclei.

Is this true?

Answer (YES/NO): NO